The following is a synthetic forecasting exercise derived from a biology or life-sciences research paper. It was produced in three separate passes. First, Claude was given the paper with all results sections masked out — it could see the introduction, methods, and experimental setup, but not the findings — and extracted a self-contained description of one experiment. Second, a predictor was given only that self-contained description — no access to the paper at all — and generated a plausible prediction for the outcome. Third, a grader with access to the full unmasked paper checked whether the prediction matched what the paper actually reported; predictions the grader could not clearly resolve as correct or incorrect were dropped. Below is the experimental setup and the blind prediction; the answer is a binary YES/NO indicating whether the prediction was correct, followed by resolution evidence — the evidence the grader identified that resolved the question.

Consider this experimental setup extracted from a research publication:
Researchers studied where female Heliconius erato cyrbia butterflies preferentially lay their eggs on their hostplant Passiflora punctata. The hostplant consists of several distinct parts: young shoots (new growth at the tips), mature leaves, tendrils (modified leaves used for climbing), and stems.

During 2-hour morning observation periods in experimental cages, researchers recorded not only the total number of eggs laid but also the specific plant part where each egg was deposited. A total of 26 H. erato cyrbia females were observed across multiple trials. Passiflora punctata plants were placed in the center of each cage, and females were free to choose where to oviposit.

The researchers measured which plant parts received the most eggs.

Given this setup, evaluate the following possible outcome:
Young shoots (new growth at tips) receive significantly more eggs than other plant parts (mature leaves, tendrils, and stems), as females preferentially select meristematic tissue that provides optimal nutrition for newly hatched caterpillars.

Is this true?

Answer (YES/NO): YES